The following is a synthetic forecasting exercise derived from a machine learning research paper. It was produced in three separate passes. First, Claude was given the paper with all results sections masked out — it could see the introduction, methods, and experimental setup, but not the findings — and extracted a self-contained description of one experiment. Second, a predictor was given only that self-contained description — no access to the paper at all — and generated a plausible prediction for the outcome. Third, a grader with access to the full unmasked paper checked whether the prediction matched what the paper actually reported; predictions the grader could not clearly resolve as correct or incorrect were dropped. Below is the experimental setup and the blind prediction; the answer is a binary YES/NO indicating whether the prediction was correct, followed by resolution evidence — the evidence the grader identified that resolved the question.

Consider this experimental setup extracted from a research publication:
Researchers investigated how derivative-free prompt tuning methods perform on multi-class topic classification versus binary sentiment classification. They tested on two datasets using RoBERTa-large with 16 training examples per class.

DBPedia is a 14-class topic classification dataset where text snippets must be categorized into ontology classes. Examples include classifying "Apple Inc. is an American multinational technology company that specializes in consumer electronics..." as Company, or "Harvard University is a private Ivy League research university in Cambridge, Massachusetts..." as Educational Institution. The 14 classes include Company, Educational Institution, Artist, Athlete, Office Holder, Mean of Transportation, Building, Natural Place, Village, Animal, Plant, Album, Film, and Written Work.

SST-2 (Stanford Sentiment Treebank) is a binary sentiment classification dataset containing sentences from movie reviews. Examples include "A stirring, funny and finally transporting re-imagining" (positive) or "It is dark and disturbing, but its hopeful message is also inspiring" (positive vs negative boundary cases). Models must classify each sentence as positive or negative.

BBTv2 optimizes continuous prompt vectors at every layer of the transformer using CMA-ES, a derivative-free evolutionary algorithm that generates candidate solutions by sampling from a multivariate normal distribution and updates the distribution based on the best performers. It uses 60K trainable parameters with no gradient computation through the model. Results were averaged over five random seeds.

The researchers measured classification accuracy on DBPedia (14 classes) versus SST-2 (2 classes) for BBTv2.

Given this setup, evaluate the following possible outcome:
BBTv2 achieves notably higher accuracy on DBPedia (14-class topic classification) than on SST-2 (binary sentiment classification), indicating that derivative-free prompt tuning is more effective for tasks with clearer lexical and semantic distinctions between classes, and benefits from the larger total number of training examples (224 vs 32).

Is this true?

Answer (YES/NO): YES